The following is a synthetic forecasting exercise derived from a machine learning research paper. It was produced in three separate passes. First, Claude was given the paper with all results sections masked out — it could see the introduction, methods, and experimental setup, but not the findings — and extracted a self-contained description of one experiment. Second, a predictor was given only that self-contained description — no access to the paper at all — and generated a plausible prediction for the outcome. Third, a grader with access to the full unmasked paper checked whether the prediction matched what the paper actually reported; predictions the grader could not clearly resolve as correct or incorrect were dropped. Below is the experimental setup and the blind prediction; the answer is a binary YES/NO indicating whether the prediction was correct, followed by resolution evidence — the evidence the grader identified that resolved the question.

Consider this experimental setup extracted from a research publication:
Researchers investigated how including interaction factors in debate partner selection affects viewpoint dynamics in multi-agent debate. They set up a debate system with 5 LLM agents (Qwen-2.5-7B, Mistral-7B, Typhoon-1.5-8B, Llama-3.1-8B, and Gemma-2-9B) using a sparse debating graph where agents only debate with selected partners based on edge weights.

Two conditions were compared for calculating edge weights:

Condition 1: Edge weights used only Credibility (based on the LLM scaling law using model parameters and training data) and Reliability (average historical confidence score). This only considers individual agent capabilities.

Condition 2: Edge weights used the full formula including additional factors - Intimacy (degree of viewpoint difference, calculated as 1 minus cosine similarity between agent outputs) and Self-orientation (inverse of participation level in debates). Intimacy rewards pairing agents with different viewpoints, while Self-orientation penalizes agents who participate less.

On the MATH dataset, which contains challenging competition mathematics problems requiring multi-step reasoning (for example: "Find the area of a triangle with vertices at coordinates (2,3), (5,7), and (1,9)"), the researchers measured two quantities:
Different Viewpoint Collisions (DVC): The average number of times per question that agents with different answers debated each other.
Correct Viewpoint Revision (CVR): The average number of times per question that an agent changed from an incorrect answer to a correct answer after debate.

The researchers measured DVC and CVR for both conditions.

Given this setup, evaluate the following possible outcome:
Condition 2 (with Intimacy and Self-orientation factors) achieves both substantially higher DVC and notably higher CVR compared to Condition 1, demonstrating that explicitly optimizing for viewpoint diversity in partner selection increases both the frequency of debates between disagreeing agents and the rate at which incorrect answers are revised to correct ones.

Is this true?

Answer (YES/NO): YES